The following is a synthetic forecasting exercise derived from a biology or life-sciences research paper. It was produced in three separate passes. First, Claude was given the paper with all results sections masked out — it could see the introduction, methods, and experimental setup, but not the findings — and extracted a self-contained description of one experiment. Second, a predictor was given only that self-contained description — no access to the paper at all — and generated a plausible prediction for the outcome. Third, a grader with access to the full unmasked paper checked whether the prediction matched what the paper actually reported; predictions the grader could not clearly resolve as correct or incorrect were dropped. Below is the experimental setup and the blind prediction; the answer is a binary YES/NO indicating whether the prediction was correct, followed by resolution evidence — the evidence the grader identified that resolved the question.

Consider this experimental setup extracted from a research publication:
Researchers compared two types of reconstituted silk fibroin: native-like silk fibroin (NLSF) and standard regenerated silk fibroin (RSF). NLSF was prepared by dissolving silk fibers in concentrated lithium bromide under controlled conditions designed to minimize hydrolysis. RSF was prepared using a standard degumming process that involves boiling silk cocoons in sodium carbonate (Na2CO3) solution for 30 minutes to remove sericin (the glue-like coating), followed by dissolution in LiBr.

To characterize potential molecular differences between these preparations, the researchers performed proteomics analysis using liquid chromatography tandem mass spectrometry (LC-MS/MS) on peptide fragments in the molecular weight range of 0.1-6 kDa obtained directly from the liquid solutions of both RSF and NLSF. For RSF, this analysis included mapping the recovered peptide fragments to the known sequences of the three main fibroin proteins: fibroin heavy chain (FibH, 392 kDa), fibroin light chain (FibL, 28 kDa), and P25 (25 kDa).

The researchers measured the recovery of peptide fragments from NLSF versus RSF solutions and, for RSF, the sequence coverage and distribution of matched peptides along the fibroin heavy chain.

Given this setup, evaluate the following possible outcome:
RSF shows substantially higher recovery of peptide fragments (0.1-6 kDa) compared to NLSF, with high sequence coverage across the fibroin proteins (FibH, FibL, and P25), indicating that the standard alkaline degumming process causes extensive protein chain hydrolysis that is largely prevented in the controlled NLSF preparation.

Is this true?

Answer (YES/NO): NO